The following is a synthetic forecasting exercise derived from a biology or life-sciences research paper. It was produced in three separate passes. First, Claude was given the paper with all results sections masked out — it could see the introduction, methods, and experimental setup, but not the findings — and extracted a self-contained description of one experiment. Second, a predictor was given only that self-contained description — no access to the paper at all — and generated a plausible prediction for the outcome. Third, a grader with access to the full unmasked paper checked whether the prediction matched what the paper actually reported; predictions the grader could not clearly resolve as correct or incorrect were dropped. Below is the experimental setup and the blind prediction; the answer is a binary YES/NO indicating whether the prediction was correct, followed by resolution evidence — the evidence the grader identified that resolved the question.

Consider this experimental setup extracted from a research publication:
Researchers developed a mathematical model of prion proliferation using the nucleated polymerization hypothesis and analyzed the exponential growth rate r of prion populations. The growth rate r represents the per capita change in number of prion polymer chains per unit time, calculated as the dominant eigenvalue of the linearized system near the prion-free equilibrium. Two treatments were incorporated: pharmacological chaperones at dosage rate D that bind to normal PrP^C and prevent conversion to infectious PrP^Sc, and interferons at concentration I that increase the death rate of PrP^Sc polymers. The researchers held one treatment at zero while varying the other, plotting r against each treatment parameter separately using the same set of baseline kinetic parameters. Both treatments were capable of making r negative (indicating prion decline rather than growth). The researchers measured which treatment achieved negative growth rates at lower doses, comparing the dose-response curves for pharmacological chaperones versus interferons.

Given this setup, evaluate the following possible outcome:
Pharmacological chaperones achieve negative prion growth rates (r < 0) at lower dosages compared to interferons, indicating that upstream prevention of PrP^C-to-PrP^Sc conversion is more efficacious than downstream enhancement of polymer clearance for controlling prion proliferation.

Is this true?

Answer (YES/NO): NO